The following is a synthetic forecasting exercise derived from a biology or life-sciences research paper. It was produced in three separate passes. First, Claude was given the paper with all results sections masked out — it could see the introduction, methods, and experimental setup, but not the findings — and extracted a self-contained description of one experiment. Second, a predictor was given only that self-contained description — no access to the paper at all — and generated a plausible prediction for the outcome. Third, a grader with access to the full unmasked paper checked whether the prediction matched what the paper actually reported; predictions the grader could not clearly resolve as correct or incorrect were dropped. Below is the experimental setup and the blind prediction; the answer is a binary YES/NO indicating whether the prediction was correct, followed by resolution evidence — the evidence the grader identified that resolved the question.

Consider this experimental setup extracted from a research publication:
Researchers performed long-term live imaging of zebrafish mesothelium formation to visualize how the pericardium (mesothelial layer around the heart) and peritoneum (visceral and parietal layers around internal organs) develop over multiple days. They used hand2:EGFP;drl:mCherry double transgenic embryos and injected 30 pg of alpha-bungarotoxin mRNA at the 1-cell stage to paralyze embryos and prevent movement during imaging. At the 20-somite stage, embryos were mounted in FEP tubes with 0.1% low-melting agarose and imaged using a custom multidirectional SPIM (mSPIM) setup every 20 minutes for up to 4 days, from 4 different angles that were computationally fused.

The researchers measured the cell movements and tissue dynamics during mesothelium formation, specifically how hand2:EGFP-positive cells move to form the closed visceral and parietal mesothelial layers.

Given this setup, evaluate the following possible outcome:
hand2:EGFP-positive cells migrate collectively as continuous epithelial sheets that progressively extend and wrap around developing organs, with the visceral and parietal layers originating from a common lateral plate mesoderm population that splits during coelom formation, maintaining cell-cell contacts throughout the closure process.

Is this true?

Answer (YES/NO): NO